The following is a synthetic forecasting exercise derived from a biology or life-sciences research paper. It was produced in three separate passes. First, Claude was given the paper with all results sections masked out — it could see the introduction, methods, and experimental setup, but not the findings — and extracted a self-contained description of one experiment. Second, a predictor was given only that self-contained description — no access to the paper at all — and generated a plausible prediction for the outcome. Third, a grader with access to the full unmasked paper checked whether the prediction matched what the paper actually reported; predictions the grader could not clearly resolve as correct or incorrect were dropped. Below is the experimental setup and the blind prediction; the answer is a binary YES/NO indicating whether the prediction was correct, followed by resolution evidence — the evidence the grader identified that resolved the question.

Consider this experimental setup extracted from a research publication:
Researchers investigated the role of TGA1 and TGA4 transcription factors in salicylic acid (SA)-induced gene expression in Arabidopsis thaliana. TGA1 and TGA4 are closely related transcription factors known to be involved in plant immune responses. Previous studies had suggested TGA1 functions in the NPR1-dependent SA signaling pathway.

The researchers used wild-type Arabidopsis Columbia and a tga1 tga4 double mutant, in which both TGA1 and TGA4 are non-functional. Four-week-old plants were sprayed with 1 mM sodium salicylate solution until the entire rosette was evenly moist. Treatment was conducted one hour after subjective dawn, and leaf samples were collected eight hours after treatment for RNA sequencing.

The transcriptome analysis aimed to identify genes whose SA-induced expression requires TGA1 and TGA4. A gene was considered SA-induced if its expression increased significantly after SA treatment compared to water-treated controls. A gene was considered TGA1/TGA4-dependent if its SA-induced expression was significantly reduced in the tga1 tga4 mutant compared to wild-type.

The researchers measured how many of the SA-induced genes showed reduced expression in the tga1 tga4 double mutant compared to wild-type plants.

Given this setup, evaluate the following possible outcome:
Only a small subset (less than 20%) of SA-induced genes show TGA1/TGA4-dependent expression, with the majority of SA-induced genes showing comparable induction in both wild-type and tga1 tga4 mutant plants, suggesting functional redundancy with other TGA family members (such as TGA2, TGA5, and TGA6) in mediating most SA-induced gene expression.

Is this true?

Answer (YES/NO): YES